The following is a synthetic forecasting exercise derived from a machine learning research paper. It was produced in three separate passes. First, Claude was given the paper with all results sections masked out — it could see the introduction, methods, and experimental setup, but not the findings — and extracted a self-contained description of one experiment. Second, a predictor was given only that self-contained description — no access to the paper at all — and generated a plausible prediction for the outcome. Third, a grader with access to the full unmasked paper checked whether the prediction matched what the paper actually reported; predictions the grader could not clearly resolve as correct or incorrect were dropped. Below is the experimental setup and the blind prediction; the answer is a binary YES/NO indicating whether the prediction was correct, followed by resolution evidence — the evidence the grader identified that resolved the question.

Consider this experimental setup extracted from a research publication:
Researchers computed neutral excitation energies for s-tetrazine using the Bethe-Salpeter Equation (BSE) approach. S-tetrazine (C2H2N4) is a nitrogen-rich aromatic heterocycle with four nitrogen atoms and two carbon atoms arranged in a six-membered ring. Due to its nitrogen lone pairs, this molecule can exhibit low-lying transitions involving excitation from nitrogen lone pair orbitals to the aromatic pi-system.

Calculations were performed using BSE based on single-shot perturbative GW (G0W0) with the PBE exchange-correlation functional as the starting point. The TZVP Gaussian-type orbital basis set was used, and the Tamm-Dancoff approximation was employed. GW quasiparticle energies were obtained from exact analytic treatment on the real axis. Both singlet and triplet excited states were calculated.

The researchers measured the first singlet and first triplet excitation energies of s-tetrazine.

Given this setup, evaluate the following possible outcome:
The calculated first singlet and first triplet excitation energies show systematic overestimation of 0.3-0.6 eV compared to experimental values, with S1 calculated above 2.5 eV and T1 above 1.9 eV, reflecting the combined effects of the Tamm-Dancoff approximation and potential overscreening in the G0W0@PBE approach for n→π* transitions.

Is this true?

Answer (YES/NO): NO